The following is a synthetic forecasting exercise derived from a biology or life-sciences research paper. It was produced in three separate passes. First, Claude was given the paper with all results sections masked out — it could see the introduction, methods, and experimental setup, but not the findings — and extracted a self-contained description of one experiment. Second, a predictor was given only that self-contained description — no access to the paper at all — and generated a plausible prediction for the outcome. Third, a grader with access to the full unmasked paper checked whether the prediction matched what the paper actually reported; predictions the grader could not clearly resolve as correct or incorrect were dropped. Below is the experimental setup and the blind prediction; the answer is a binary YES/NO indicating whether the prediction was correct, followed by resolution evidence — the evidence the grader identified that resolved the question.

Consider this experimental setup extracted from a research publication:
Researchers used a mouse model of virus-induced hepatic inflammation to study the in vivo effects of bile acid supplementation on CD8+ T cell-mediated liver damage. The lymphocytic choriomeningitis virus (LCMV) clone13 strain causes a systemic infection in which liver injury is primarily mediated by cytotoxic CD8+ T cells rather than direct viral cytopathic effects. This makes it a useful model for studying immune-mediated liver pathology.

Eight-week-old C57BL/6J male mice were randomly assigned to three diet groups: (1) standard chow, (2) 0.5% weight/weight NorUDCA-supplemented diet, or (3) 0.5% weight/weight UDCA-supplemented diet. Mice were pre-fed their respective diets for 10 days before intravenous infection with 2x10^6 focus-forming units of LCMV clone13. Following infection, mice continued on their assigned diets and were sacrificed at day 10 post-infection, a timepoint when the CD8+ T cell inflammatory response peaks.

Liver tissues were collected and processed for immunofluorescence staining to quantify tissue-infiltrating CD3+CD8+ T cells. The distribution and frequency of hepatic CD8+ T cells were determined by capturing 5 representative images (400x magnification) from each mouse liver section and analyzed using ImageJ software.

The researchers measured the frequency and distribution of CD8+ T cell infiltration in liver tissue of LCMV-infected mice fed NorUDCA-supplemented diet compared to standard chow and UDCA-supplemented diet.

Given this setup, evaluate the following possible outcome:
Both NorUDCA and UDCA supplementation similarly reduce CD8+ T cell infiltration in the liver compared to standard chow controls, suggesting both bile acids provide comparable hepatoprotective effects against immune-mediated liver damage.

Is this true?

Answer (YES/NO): NO